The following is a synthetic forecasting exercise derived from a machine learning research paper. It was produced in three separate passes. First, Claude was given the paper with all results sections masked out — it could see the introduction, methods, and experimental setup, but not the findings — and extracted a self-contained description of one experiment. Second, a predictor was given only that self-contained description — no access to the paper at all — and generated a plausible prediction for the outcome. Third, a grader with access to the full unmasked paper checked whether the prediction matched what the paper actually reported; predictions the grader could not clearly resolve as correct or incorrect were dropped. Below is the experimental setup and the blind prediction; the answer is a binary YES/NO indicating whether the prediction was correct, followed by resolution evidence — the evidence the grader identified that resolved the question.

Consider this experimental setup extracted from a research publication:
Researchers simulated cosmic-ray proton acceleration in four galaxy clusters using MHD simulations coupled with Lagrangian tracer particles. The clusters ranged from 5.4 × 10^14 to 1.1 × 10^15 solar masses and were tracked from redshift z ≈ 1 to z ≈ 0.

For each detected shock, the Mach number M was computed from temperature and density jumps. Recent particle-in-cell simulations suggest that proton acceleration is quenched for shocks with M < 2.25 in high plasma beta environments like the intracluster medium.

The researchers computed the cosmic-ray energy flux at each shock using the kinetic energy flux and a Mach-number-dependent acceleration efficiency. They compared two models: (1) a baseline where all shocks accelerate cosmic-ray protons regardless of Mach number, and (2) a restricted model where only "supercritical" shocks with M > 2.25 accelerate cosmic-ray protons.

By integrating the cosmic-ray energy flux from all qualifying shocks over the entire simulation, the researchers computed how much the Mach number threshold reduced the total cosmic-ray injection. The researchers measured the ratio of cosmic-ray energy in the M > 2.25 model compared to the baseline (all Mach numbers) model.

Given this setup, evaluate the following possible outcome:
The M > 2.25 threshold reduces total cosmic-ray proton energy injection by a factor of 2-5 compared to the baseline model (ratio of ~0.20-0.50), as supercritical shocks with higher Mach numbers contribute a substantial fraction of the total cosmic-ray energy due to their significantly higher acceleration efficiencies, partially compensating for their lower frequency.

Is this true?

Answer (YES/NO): NO